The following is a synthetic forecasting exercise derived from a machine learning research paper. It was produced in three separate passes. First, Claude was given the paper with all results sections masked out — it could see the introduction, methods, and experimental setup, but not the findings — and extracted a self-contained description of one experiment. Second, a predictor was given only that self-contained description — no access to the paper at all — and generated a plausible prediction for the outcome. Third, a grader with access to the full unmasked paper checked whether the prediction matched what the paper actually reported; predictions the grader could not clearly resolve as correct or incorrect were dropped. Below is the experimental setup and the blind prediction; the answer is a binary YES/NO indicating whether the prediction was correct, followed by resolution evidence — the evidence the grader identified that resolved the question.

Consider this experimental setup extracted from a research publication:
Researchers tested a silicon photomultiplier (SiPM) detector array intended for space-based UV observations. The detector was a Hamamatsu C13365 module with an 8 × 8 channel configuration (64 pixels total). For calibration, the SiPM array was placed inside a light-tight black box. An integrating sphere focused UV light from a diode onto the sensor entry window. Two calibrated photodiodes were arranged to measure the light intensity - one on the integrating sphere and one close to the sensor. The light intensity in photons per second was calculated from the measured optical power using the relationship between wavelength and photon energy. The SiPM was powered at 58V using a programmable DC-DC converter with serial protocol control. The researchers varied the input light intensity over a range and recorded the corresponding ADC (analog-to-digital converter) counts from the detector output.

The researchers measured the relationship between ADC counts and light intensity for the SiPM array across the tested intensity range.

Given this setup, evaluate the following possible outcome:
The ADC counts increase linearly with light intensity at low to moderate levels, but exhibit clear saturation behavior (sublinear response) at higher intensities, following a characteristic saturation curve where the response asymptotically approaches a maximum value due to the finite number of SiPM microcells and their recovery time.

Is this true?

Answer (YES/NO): NO